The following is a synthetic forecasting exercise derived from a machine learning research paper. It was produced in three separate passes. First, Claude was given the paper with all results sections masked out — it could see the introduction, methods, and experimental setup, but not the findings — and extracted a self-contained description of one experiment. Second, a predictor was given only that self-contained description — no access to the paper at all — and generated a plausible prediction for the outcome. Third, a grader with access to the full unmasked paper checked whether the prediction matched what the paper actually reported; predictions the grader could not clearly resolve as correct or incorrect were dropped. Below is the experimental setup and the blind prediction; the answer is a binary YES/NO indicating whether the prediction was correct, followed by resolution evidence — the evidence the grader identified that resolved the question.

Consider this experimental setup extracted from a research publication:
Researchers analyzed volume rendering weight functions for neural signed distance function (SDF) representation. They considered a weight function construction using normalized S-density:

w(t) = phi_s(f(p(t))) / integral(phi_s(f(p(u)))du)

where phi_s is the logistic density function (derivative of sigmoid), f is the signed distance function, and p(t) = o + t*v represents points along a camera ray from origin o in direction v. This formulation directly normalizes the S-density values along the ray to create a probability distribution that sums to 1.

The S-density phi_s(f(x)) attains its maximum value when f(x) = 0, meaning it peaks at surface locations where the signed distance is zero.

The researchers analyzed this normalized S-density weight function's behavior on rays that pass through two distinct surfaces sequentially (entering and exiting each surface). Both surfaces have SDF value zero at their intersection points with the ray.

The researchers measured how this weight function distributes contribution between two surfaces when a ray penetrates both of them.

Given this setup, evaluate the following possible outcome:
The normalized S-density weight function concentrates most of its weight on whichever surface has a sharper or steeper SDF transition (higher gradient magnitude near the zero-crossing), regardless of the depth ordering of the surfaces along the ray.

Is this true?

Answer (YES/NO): NO